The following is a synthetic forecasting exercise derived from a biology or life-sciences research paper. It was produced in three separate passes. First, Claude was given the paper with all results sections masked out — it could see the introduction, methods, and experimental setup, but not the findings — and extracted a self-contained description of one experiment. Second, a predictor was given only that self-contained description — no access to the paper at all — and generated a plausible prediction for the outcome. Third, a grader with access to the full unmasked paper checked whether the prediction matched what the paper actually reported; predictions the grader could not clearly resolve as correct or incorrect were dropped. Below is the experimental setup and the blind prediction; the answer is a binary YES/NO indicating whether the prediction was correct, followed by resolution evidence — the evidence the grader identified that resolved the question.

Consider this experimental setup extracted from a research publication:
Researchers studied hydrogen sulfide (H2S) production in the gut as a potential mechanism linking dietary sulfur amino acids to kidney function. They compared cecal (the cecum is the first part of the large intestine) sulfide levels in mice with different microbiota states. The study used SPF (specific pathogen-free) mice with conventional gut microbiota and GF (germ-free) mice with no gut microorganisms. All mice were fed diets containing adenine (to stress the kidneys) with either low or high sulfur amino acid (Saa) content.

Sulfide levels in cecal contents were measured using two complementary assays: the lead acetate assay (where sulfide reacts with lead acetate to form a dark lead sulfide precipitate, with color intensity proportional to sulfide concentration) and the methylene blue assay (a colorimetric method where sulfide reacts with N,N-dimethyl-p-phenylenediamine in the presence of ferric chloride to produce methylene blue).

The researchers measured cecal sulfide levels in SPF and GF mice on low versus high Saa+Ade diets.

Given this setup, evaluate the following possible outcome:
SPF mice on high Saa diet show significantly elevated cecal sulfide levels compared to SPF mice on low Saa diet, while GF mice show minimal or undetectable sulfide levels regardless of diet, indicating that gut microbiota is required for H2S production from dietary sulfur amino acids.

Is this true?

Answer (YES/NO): NO